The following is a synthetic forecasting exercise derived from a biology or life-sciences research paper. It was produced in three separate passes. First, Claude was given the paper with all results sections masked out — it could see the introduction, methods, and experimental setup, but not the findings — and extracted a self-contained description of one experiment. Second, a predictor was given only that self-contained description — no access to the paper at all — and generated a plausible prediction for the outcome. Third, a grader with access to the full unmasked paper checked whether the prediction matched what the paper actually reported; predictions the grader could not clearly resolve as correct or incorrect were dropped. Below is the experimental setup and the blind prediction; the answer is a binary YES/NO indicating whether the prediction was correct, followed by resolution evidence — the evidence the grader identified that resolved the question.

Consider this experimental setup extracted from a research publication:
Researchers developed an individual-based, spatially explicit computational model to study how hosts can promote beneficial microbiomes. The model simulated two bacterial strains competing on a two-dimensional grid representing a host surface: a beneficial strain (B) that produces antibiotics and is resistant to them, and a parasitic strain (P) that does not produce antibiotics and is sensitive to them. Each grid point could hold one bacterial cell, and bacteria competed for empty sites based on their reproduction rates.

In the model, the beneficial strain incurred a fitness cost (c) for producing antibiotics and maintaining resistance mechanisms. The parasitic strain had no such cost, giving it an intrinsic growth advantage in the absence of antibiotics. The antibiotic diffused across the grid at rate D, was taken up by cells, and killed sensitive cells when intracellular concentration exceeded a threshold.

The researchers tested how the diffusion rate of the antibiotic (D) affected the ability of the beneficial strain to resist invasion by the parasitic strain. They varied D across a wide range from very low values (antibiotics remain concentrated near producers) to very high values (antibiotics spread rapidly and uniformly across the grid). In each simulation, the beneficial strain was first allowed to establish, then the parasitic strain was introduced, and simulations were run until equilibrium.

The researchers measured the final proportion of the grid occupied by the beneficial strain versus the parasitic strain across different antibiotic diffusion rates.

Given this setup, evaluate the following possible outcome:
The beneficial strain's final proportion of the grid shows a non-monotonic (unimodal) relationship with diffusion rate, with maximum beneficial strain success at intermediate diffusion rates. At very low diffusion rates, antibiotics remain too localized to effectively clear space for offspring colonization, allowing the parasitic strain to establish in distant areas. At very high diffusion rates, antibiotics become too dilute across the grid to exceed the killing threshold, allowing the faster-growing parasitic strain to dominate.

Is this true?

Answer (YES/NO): YES